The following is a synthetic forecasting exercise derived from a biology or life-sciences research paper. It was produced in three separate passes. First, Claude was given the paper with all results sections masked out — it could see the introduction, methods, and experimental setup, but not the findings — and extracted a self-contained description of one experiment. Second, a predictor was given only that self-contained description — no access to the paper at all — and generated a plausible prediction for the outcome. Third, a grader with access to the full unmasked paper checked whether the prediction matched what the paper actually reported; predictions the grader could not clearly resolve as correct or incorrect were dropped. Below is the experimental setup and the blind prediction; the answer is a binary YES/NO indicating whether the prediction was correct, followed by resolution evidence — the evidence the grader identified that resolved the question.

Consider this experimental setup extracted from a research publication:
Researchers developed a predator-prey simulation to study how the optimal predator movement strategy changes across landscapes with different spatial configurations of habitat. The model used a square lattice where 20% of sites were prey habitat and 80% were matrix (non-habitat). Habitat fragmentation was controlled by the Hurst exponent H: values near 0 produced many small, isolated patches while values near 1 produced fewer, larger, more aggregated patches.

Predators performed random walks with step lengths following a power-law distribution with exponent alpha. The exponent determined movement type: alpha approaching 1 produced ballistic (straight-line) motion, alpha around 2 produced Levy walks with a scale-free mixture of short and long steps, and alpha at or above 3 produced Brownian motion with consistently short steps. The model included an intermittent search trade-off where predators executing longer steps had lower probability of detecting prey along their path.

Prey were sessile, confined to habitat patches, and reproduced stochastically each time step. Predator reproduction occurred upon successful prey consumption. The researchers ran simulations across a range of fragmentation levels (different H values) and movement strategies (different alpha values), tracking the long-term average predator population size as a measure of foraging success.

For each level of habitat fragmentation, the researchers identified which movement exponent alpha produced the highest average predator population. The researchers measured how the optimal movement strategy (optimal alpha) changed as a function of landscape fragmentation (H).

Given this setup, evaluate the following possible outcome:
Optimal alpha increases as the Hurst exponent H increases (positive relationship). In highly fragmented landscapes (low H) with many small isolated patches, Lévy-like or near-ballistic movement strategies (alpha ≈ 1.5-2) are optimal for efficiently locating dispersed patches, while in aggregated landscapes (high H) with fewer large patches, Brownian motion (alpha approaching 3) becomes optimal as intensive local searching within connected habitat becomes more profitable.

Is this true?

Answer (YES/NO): NO